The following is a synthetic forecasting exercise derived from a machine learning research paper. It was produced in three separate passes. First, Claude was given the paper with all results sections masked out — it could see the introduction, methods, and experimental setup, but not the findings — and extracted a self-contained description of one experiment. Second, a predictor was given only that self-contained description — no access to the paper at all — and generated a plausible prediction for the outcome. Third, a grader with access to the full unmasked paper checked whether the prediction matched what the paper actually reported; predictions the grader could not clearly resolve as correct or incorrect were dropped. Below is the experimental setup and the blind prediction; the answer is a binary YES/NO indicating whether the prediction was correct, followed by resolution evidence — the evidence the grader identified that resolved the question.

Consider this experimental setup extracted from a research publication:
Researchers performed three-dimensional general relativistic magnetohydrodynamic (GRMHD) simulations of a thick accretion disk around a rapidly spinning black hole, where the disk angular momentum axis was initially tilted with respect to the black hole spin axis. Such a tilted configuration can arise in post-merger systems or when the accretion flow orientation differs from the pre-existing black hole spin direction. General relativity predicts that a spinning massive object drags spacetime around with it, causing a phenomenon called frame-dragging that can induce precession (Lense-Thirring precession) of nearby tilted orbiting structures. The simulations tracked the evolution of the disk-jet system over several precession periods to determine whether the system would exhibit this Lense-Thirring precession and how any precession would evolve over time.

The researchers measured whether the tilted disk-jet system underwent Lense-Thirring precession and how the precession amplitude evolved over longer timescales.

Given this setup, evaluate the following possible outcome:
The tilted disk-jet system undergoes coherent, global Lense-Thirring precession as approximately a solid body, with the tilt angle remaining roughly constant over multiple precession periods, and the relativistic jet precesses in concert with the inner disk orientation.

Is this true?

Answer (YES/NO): NO